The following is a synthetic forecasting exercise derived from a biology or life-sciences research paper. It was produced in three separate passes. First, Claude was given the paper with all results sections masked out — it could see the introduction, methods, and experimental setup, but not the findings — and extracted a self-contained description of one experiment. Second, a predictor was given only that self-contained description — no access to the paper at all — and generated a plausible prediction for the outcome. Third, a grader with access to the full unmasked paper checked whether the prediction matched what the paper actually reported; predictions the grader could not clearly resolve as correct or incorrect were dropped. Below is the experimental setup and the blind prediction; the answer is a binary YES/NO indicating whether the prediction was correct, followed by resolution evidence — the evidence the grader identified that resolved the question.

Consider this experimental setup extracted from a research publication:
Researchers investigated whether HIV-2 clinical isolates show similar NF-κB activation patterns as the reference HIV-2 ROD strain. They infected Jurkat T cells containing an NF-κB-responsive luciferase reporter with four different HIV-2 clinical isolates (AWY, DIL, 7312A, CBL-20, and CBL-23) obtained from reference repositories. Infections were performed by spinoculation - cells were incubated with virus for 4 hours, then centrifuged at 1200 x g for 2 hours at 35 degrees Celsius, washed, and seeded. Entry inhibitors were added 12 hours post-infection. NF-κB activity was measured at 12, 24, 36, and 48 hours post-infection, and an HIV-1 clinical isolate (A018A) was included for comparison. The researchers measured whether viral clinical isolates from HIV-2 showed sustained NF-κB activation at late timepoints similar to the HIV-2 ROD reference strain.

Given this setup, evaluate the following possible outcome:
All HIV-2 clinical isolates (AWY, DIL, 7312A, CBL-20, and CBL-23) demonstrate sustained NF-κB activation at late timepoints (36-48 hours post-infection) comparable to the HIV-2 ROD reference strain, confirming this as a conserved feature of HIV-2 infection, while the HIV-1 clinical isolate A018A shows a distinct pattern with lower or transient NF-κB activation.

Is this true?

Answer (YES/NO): NO